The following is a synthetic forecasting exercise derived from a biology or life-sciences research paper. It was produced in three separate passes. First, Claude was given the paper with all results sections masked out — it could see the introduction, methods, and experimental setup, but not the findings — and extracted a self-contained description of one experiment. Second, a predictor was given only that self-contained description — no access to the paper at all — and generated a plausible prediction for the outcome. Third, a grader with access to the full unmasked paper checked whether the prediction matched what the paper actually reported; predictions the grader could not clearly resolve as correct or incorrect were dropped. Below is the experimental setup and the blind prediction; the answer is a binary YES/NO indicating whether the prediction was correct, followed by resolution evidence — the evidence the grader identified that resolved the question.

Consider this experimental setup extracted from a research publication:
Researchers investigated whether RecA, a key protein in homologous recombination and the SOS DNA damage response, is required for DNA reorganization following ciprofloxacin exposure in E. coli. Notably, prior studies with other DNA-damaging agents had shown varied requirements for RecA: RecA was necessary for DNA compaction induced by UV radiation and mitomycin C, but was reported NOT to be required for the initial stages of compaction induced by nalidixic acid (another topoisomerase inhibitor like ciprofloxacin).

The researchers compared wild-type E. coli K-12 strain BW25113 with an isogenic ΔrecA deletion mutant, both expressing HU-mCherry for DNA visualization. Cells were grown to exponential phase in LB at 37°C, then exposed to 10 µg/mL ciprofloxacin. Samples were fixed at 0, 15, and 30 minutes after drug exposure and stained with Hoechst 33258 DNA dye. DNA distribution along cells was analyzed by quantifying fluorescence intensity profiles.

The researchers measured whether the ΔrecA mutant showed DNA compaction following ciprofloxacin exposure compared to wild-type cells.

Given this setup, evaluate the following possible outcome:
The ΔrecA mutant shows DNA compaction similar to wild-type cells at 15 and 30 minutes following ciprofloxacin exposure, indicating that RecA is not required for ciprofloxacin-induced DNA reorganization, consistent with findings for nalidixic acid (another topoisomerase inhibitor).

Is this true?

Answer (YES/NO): NO